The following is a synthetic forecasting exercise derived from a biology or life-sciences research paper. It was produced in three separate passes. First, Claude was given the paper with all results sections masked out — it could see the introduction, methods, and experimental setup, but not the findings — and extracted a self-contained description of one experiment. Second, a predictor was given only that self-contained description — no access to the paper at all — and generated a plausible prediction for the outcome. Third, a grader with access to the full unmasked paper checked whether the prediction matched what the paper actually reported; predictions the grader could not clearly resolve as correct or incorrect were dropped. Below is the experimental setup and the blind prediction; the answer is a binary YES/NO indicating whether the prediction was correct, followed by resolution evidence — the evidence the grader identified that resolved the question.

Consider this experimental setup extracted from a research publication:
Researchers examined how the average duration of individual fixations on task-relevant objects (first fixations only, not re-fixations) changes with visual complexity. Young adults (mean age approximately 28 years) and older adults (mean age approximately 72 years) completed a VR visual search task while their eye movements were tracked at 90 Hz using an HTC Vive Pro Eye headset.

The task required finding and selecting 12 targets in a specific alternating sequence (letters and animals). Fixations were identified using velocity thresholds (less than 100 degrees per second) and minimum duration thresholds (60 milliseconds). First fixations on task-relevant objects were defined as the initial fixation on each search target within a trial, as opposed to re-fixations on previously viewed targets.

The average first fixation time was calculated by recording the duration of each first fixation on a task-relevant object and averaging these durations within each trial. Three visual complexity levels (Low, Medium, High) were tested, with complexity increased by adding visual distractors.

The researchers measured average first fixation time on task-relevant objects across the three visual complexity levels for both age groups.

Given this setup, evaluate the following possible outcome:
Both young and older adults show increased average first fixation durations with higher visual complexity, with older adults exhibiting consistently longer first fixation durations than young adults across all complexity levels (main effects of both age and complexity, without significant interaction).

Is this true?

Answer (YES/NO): NO